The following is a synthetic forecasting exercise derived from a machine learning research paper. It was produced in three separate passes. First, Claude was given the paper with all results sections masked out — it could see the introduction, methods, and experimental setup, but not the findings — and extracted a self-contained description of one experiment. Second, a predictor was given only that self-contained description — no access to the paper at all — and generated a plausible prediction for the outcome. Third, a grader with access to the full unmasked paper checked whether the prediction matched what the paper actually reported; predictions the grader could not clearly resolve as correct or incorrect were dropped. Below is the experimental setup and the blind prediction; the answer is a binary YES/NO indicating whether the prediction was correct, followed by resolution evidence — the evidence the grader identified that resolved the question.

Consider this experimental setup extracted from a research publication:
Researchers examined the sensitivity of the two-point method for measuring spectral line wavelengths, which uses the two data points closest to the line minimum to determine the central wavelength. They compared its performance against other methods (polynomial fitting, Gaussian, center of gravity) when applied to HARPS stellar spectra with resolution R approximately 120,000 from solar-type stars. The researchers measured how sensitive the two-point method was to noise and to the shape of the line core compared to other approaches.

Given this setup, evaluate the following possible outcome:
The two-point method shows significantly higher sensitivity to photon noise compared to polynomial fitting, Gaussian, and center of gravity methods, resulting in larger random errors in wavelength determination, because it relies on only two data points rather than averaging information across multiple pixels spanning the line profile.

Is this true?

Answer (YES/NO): YES